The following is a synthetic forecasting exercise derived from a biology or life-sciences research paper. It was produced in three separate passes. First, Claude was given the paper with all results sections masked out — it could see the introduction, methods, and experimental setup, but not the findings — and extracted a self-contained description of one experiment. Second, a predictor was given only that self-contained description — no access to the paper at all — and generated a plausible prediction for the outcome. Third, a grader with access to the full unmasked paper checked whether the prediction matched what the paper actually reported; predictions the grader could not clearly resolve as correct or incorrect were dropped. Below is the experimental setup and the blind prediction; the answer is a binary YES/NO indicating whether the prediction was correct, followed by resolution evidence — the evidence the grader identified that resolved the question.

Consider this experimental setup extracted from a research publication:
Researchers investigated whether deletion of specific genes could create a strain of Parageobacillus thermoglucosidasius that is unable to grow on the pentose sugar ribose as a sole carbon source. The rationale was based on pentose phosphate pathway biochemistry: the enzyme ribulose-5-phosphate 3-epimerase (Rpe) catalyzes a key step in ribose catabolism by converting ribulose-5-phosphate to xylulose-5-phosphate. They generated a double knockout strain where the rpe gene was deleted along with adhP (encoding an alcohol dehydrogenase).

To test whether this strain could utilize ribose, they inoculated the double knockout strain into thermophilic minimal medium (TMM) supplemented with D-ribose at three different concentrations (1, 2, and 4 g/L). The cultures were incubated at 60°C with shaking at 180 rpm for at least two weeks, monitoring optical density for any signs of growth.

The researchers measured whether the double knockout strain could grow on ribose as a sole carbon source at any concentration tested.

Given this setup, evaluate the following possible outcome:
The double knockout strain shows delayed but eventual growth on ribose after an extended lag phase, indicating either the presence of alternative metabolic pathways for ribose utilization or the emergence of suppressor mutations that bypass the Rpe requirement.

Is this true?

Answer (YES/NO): NO